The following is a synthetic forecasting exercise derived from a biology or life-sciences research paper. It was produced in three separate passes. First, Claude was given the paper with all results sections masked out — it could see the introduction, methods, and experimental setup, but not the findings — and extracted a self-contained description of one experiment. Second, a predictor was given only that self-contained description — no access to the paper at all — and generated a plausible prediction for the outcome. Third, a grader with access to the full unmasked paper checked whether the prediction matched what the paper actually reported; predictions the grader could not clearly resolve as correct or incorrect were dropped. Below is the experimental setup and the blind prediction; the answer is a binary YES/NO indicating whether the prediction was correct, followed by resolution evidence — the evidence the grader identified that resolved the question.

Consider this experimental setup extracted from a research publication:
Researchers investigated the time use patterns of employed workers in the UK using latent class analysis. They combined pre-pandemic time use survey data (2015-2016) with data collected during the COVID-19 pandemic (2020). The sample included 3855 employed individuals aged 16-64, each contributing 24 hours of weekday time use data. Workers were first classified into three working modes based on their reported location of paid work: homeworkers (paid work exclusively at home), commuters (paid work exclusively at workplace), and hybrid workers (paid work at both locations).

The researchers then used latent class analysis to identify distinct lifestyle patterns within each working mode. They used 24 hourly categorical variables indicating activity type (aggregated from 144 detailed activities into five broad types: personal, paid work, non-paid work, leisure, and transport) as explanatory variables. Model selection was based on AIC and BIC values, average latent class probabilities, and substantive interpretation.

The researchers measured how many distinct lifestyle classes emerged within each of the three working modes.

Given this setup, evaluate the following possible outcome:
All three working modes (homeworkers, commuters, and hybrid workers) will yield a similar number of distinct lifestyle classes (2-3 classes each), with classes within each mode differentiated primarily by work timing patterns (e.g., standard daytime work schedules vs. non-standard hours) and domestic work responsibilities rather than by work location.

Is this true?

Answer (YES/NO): NO